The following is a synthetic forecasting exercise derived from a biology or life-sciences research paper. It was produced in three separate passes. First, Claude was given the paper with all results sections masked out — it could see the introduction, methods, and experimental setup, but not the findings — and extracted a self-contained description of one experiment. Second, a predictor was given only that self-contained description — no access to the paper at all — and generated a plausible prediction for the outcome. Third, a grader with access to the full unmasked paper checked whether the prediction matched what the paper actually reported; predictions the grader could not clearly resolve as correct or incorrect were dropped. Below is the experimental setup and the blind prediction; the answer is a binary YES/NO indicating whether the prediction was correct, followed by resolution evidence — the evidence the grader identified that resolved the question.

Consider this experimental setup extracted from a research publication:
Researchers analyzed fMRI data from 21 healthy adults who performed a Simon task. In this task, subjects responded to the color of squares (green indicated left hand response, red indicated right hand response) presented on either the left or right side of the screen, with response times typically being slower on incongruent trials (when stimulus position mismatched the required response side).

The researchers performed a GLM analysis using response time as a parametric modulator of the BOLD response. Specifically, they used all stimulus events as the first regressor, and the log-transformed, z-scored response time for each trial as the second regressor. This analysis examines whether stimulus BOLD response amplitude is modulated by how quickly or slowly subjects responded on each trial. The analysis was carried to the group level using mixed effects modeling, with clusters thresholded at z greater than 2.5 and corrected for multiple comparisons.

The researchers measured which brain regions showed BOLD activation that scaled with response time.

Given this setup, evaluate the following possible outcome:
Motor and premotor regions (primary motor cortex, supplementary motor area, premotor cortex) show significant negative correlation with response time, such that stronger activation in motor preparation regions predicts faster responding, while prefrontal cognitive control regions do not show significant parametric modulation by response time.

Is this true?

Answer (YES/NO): NO